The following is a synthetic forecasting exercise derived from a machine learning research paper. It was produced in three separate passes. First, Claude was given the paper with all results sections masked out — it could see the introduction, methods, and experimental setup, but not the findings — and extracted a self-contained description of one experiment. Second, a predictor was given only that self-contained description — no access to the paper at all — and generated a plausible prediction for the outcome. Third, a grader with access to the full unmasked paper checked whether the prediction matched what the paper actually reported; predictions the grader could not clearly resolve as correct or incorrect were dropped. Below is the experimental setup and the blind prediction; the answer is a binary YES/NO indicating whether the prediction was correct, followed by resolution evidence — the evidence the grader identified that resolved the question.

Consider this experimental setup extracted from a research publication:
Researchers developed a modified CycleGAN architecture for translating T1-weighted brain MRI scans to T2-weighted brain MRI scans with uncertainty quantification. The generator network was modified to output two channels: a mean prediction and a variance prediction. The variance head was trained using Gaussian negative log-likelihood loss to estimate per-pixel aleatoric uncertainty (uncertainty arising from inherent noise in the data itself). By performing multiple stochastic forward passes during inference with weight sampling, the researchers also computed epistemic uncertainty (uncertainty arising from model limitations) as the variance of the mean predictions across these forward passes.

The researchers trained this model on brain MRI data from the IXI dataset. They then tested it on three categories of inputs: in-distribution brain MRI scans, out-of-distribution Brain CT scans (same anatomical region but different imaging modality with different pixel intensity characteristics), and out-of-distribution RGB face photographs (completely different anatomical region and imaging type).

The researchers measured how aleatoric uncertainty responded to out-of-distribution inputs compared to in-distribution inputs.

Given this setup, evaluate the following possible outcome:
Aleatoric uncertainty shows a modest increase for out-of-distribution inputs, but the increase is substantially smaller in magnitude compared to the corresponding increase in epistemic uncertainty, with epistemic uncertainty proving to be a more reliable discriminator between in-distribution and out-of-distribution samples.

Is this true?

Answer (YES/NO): NO